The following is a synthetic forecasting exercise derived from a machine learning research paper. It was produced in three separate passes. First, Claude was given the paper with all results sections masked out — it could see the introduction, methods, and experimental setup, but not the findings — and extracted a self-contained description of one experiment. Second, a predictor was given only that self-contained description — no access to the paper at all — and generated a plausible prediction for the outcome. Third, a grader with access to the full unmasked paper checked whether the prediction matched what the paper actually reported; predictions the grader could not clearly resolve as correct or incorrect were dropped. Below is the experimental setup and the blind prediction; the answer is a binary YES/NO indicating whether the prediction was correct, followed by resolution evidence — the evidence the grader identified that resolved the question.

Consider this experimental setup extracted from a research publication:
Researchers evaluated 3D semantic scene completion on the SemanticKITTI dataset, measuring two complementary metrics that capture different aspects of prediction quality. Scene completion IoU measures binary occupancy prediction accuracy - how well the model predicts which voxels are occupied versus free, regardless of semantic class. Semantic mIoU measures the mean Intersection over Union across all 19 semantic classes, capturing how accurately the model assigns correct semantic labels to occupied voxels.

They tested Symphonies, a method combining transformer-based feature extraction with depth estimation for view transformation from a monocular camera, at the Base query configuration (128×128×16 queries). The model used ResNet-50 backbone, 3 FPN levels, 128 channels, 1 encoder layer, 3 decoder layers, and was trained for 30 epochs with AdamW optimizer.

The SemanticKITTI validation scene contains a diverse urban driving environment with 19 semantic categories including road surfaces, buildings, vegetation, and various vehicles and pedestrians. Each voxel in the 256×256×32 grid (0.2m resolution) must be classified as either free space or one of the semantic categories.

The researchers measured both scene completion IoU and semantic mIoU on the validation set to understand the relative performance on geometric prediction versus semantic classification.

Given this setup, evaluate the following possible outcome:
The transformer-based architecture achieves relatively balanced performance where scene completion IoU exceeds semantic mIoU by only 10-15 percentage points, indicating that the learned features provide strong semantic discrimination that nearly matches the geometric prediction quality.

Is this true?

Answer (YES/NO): NO